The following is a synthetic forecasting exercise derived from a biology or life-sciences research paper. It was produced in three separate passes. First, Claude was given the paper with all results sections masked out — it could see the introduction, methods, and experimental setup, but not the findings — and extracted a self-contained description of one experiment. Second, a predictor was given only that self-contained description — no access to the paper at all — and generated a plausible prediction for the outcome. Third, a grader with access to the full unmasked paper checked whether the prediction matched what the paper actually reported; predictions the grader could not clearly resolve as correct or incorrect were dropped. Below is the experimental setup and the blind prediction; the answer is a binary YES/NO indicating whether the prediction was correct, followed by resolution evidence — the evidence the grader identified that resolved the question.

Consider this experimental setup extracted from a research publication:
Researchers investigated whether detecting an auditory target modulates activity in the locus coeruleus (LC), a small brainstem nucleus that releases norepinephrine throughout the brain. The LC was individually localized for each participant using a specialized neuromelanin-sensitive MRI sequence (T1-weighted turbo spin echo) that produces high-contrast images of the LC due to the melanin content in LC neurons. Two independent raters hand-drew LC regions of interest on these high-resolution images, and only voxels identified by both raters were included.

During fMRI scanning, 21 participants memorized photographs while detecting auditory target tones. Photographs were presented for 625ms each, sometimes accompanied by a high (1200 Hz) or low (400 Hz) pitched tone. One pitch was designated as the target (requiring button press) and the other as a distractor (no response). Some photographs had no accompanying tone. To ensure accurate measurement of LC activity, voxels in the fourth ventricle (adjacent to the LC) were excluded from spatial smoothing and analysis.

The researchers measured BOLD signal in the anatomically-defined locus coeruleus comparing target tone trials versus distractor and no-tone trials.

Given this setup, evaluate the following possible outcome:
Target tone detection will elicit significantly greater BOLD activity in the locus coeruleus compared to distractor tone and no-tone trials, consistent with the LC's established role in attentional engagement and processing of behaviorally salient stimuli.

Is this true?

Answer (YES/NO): YES